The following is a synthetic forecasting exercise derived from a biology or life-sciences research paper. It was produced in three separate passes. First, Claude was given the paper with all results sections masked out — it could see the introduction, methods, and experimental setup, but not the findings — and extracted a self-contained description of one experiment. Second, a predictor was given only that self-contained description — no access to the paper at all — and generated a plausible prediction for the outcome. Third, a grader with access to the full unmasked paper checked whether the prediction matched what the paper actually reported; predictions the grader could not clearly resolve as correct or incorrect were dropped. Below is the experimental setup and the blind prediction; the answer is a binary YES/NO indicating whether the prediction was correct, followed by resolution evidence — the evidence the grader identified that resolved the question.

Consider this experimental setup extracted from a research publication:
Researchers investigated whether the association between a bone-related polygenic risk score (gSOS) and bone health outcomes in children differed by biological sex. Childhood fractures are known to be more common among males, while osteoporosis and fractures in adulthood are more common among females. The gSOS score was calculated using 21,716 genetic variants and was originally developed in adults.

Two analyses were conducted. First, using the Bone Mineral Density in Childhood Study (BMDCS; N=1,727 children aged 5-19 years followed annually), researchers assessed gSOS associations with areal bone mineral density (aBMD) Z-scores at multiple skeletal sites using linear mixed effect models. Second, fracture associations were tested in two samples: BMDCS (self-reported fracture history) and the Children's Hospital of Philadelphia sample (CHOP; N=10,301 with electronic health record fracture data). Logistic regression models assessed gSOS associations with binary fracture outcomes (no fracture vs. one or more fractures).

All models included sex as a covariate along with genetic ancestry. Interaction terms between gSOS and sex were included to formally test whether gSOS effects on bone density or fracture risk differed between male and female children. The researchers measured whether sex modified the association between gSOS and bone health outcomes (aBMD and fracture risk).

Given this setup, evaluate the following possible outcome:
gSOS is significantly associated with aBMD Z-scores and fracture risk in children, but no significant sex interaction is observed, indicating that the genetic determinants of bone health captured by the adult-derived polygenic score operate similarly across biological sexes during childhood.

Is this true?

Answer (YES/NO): YES